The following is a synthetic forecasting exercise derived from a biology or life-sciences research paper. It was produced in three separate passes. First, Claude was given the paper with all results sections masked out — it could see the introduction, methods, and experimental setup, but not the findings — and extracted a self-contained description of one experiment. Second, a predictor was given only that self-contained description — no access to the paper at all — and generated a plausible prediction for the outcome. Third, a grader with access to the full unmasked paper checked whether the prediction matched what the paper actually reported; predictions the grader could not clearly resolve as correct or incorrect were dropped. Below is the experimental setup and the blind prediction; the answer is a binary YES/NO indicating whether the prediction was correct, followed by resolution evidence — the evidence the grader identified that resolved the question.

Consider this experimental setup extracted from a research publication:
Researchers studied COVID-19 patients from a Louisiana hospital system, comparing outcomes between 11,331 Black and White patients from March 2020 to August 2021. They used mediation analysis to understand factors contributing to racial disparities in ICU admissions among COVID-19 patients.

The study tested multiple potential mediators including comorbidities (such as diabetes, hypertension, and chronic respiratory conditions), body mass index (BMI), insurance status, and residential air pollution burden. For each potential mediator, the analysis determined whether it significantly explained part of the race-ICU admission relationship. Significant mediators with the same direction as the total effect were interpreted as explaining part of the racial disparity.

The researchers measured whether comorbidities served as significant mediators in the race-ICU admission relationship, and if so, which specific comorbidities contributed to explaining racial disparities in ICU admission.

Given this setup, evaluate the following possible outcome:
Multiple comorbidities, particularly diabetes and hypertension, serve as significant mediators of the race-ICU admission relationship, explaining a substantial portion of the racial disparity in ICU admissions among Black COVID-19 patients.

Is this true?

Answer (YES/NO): NO